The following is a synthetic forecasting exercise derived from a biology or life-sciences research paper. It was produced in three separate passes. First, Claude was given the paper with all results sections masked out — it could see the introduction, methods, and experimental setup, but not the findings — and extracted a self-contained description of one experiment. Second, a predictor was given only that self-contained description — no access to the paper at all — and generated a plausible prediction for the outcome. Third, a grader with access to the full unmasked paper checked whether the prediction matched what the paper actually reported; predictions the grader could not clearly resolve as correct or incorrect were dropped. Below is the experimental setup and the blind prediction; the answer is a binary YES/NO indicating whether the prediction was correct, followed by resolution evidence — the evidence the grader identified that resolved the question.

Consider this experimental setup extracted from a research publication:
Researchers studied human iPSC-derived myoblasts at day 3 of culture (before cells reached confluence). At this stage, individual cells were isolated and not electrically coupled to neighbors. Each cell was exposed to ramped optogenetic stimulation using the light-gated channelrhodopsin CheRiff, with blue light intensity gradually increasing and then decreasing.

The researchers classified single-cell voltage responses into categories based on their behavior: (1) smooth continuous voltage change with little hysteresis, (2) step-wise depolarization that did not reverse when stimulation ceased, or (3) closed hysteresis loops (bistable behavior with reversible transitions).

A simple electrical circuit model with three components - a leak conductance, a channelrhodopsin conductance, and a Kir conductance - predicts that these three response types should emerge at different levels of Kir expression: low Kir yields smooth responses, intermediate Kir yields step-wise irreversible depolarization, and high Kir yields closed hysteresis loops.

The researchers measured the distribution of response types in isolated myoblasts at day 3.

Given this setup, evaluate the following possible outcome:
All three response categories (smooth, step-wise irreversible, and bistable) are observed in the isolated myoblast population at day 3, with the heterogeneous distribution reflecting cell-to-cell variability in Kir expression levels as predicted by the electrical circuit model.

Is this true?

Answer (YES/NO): NO